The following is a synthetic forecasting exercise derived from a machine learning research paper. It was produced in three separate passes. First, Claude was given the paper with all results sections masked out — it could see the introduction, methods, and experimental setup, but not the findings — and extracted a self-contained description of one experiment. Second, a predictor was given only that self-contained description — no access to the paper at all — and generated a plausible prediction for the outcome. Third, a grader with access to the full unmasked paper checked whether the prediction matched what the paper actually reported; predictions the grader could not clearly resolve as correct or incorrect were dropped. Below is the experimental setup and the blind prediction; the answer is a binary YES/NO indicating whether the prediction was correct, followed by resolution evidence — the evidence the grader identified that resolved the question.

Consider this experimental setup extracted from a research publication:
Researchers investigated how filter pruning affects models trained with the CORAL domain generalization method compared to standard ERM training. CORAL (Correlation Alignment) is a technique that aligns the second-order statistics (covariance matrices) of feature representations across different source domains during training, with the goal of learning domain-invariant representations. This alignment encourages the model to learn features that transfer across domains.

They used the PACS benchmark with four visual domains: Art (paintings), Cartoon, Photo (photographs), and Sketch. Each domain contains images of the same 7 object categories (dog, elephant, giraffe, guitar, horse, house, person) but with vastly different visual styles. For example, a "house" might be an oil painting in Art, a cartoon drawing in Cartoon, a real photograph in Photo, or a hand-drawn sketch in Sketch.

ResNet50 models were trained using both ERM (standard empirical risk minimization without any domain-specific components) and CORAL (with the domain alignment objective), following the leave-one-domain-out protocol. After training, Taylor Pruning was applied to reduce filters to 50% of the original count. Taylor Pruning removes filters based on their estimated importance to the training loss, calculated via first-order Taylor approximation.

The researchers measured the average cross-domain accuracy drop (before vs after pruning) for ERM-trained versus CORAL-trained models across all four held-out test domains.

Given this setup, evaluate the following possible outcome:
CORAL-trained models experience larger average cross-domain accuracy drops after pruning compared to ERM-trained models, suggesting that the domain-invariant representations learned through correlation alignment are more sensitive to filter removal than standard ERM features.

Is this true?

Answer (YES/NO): YES